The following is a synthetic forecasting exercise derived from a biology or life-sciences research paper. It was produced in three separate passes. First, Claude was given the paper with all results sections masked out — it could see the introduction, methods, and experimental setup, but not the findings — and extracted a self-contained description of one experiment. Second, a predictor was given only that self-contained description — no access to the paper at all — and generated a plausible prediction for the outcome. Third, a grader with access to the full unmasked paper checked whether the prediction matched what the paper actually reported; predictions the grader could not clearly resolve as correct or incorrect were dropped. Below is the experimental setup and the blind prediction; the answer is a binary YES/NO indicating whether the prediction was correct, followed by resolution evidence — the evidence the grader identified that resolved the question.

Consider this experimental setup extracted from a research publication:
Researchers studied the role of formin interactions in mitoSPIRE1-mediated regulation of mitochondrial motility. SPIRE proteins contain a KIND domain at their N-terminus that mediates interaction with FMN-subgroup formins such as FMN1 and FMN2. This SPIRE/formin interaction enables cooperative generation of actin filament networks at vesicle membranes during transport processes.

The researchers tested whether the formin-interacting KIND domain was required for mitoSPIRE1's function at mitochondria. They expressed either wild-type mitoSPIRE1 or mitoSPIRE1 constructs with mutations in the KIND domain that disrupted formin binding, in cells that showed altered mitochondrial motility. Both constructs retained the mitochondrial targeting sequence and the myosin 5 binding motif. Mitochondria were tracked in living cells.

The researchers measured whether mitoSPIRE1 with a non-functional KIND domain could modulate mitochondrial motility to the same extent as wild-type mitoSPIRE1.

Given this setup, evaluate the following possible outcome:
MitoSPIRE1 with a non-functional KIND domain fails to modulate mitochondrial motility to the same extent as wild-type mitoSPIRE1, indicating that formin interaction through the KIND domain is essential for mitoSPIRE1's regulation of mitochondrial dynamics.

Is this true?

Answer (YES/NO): NO